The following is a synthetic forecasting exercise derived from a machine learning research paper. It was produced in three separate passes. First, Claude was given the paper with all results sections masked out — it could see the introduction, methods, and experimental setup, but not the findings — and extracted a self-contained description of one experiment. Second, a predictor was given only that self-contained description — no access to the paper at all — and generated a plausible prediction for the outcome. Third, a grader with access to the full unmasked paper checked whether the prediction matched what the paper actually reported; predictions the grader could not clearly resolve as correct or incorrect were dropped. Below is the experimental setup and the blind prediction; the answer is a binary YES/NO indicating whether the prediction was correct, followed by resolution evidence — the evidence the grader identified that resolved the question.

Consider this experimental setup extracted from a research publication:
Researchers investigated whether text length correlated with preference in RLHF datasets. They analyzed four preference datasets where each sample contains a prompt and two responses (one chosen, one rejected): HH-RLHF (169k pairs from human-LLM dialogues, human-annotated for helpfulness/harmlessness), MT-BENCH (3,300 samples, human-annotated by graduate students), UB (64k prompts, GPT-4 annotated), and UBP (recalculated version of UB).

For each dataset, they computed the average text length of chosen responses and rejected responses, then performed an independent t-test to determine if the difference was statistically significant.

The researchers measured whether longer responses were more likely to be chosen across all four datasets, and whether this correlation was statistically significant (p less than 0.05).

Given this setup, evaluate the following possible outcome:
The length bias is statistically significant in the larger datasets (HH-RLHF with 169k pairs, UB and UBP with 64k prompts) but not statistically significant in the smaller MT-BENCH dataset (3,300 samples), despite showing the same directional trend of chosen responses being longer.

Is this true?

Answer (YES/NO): NO